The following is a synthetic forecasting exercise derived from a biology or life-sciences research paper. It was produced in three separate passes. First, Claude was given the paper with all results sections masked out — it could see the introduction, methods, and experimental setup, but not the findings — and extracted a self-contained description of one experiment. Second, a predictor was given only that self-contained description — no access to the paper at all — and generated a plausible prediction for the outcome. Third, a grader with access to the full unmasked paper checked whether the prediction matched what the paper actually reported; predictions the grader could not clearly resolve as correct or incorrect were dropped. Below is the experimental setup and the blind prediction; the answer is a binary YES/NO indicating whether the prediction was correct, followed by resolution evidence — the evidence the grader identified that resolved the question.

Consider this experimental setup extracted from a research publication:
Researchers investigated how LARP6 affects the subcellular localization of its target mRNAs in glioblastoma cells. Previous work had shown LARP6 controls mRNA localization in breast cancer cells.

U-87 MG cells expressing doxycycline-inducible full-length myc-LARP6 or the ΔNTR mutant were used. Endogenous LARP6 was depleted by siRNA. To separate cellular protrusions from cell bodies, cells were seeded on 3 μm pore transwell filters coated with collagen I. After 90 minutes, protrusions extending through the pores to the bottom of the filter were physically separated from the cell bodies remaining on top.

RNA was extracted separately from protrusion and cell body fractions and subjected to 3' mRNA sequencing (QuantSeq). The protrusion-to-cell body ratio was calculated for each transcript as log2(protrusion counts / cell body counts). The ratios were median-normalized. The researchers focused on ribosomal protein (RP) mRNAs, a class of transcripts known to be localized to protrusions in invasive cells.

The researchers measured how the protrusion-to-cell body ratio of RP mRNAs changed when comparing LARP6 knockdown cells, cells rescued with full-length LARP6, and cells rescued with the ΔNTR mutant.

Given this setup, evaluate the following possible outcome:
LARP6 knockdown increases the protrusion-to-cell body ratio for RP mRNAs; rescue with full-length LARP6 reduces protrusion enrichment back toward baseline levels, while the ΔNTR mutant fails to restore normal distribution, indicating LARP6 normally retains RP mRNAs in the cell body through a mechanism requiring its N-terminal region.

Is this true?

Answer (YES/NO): NO